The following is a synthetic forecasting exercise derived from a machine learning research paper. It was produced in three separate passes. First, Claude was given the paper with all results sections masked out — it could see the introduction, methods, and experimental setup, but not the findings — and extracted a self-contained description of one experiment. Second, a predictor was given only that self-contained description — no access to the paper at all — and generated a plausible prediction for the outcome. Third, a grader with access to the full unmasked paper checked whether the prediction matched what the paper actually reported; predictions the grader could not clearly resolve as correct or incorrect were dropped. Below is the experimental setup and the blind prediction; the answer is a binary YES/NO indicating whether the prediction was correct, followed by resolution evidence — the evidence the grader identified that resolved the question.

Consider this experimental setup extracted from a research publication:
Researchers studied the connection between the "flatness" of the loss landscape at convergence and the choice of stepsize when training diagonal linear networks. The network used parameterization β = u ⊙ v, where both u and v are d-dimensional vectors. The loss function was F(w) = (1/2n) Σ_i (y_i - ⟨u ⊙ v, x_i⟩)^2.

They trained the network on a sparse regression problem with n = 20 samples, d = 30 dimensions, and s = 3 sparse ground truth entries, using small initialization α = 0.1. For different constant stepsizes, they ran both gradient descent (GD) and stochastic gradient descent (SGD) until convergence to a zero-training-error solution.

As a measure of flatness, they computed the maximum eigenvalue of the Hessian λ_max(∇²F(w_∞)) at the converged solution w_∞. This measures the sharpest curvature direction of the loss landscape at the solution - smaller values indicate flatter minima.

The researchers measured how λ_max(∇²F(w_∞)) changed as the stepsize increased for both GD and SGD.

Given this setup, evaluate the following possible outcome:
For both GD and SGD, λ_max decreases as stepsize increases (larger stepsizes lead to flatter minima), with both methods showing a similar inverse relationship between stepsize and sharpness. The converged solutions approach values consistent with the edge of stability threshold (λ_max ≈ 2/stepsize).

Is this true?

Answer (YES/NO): NO